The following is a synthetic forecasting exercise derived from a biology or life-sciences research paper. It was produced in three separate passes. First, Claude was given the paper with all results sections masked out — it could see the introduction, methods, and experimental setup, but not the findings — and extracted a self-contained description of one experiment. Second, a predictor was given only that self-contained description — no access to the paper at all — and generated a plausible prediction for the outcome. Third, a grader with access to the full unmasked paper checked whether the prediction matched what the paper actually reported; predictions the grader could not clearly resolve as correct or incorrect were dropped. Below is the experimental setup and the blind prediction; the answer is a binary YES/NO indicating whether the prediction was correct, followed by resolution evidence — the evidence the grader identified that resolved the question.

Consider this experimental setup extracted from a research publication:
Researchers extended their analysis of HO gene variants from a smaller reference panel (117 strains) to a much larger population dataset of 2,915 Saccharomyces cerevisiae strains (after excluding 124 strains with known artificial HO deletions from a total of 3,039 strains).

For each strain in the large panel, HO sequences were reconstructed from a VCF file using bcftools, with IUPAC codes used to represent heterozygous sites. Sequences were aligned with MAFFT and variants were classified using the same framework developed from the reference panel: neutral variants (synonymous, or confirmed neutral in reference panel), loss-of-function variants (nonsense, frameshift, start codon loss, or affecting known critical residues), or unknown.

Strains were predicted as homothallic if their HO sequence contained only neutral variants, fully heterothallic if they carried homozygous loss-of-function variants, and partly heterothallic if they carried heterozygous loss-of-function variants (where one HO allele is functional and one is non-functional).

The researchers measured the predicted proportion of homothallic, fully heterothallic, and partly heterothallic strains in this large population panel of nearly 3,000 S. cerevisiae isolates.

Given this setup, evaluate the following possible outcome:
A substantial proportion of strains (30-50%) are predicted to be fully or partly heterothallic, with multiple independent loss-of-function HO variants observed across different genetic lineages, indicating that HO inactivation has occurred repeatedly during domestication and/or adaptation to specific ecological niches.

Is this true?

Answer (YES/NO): NO